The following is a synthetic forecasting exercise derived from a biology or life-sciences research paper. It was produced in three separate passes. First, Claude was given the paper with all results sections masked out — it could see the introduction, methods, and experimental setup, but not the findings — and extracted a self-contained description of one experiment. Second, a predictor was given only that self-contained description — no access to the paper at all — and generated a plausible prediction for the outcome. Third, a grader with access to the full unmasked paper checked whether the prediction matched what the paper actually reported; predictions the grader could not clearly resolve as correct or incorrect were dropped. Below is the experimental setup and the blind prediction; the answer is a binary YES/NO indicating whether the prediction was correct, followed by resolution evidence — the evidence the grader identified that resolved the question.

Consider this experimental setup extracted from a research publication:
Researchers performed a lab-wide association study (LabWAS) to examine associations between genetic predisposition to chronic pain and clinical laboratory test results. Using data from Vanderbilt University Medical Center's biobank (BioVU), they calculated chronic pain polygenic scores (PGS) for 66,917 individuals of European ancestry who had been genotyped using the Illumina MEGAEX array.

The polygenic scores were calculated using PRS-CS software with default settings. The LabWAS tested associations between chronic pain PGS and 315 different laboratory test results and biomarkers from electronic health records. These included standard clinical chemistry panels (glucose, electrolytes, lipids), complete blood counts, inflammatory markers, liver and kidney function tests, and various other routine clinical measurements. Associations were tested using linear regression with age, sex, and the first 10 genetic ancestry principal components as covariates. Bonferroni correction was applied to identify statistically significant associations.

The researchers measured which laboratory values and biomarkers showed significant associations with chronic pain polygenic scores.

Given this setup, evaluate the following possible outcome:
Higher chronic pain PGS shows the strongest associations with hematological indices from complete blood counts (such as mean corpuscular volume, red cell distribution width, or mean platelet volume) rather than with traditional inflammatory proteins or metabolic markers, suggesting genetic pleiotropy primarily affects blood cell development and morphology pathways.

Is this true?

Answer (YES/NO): NO